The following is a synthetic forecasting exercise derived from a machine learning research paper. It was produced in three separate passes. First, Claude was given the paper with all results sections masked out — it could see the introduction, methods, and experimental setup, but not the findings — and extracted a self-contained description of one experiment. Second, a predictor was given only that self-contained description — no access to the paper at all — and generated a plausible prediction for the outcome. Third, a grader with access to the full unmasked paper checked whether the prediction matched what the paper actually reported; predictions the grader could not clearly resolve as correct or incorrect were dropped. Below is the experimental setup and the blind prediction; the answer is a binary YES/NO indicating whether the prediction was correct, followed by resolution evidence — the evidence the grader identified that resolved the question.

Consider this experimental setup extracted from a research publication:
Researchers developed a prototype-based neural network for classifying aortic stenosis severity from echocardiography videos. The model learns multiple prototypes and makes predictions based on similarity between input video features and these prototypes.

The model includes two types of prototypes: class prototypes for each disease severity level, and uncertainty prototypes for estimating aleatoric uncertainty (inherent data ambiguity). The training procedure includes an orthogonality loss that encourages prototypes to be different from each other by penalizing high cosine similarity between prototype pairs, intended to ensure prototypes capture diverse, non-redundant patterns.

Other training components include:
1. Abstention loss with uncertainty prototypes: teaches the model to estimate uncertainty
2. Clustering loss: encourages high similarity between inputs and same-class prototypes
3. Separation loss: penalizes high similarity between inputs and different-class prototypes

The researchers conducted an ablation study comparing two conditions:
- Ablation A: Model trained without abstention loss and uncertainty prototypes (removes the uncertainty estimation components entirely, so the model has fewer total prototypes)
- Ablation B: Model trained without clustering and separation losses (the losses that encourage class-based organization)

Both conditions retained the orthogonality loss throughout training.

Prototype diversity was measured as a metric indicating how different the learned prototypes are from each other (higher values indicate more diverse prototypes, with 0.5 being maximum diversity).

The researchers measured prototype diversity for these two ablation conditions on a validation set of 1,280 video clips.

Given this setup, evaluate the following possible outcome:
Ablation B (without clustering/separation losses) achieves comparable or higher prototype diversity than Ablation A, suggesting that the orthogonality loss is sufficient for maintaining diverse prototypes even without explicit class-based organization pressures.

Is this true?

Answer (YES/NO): YES